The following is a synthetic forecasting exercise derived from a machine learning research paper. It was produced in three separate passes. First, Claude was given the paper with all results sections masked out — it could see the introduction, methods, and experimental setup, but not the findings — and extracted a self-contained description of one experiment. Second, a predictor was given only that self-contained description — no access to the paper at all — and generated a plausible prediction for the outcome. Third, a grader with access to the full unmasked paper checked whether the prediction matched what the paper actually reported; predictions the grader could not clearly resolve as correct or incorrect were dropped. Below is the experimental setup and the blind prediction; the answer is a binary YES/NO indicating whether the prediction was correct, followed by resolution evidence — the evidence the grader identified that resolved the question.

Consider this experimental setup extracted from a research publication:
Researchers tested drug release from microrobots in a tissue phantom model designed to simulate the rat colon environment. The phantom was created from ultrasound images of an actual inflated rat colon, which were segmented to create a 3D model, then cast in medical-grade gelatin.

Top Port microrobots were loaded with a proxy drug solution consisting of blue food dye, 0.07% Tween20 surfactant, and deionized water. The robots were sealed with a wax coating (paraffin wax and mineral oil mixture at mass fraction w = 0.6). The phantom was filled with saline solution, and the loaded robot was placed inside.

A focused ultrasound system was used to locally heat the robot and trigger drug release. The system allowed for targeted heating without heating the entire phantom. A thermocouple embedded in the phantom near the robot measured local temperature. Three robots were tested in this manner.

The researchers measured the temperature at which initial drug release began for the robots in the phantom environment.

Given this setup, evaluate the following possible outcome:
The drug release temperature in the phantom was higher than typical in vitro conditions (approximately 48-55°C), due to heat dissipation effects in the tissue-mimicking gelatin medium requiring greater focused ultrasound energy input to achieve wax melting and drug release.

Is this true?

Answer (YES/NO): NO